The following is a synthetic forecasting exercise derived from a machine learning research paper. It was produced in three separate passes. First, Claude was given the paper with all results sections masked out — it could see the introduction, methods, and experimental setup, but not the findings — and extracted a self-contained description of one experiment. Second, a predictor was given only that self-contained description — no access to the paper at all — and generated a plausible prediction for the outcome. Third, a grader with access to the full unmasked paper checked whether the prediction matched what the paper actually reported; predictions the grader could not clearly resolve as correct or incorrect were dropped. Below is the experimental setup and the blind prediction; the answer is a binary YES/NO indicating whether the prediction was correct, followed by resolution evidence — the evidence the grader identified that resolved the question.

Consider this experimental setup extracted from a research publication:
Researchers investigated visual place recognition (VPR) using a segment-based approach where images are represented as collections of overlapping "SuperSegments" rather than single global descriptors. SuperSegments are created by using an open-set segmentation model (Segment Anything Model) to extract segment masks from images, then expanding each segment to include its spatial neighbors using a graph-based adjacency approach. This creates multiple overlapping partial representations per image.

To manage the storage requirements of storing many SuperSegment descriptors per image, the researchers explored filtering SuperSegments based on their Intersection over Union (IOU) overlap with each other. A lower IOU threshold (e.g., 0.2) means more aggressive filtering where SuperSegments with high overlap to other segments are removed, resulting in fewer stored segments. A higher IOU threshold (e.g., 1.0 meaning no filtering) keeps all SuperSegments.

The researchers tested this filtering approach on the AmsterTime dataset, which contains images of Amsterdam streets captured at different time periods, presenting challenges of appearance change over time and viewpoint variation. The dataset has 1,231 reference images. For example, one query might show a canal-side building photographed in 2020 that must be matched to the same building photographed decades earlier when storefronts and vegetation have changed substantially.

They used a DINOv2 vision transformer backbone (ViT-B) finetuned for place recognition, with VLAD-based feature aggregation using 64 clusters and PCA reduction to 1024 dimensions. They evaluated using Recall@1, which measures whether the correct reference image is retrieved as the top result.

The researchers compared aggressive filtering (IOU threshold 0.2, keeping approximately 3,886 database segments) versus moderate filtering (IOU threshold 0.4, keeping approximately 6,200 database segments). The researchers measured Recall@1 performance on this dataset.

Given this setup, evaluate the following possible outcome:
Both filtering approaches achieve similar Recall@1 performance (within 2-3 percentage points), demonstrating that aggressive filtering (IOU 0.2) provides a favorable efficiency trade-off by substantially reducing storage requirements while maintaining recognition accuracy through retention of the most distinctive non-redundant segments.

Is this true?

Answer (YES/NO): NO